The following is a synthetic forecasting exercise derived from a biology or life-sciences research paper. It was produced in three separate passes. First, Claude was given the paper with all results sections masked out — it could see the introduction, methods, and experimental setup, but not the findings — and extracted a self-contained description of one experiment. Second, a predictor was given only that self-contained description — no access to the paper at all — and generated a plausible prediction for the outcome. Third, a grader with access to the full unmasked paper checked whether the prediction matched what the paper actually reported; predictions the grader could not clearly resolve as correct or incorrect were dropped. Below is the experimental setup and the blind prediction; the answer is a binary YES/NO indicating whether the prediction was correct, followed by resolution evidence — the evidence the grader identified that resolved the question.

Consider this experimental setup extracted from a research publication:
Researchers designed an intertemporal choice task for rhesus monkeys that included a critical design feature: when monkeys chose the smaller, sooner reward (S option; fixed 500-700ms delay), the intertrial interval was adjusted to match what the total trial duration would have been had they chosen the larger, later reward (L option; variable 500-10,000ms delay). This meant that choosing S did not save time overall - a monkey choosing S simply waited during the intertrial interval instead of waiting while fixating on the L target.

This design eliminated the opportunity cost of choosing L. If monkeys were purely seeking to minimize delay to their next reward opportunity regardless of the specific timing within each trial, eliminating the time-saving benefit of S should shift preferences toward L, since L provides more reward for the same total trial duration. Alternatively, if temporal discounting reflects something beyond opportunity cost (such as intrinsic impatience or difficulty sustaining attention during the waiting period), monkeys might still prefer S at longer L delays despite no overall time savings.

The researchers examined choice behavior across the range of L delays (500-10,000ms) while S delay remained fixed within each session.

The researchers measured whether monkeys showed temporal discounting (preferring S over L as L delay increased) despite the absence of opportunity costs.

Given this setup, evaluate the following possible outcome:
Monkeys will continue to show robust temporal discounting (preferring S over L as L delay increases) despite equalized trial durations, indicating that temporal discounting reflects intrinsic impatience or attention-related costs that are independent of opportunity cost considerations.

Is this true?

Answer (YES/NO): YES